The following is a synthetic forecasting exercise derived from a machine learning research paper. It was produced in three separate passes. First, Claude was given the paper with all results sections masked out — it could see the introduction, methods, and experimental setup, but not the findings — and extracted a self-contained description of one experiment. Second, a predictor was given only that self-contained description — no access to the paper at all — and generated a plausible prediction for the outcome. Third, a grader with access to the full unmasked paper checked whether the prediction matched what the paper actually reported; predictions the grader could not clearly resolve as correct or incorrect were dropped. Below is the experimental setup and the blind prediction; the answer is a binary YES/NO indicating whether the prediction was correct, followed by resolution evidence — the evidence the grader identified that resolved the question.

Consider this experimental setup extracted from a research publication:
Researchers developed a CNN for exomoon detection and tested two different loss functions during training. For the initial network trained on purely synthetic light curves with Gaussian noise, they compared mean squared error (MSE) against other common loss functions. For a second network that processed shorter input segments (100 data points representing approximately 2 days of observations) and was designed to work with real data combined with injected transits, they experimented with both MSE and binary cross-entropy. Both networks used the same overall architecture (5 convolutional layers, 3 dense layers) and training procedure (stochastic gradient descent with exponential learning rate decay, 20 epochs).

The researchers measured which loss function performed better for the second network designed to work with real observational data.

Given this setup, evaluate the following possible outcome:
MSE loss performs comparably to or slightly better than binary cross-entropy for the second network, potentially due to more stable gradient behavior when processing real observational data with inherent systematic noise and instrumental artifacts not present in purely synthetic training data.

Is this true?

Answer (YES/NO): NO